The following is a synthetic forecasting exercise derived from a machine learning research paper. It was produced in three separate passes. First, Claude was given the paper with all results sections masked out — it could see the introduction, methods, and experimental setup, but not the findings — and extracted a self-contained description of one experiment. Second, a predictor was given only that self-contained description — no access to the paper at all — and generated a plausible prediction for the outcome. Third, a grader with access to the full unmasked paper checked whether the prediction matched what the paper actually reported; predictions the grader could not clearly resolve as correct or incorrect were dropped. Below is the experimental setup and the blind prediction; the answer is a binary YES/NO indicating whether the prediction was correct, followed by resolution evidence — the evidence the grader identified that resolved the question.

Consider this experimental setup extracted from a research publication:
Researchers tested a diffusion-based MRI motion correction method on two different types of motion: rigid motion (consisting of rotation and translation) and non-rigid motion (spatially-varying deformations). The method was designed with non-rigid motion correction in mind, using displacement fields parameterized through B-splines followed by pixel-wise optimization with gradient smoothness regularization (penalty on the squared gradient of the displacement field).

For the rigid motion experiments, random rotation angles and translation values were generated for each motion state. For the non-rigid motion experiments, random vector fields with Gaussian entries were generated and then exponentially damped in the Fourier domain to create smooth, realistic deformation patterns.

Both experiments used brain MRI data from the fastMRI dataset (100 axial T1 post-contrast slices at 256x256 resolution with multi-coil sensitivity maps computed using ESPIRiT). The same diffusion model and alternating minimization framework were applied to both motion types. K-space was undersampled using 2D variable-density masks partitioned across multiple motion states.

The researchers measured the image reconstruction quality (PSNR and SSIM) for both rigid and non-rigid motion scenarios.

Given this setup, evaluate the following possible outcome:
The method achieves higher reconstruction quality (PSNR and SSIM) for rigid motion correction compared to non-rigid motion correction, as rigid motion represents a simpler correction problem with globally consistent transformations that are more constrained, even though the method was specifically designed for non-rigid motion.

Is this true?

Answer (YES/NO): NO